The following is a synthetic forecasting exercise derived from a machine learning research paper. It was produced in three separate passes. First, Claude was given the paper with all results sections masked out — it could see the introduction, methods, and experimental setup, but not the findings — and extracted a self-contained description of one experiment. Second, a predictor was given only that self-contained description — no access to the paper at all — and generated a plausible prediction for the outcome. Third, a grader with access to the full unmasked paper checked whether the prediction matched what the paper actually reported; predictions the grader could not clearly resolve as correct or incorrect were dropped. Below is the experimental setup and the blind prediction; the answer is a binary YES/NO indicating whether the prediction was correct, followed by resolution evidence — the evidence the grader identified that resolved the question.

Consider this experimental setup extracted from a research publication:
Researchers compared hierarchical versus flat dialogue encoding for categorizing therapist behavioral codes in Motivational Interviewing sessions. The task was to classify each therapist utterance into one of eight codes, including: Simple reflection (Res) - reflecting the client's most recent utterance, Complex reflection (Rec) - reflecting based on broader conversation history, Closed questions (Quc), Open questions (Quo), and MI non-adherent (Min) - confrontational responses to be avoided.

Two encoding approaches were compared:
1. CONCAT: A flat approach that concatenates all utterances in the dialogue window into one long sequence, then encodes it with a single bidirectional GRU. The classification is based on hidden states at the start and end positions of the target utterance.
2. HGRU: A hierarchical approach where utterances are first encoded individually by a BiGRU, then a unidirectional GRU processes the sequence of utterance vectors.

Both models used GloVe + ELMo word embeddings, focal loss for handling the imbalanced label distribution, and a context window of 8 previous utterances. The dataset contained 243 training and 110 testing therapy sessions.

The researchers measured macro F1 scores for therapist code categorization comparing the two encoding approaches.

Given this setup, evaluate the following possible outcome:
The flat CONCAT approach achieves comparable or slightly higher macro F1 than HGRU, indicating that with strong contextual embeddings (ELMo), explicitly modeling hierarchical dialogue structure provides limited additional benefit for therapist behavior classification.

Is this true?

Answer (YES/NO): NO